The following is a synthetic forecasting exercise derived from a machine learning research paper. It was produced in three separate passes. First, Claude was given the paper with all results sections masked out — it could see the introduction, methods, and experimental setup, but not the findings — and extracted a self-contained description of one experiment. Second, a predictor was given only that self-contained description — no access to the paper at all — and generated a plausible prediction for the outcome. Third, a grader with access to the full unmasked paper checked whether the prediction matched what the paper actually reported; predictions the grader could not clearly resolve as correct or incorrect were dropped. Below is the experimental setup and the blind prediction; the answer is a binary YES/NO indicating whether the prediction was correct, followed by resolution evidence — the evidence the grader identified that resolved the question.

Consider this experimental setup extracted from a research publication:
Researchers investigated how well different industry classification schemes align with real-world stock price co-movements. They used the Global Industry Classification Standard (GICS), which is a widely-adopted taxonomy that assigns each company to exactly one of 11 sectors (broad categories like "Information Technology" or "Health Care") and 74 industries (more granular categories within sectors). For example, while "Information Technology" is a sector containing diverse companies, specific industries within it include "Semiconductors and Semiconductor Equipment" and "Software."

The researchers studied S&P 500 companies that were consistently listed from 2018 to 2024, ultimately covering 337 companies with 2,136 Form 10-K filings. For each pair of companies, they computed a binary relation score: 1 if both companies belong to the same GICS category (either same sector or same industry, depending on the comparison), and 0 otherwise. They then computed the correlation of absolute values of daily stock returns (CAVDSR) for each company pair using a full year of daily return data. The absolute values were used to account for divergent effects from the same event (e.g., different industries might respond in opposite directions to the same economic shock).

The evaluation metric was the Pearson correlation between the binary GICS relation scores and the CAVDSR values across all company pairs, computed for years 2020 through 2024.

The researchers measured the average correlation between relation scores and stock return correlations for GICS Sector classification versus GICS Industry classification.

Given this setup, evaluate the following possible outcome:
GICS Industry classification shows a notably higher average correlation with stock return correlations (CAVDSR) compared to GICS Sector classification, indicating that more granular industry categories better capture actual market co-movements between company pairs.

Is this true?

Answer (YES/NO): YES